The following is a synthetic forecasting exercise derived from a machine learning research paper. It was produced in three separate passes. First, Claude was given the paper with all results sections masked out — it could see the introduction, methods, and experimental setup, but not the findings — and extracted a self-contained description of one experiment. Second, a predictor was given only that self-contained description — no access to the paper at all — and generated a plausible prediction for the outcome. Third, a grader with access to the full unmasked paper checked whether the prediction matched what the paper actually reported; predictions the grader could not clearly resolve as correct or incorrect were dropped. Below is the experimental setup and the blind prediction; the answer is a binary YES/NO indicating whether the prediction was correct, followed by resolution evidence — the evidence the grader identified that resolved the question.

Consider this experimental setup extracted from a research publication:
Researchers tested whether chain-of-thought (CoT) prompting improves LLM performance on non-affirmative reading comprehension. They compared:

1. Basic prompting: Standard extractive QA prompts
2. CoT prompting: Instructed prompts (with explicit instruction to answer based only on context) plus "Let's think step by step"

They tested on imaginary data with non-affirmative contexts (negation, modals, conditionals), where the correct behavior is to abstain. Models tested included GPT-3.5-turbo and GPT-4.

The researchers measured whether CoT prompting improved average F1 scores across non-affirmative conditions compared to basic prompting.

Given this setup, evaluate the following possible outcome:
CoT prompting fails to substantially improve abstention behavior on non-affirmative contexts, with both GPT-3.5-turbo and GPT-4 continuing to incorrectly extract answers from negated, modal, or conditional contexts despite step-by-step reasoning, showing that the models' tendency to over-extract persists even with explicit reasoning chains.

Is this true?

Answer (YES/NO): NO